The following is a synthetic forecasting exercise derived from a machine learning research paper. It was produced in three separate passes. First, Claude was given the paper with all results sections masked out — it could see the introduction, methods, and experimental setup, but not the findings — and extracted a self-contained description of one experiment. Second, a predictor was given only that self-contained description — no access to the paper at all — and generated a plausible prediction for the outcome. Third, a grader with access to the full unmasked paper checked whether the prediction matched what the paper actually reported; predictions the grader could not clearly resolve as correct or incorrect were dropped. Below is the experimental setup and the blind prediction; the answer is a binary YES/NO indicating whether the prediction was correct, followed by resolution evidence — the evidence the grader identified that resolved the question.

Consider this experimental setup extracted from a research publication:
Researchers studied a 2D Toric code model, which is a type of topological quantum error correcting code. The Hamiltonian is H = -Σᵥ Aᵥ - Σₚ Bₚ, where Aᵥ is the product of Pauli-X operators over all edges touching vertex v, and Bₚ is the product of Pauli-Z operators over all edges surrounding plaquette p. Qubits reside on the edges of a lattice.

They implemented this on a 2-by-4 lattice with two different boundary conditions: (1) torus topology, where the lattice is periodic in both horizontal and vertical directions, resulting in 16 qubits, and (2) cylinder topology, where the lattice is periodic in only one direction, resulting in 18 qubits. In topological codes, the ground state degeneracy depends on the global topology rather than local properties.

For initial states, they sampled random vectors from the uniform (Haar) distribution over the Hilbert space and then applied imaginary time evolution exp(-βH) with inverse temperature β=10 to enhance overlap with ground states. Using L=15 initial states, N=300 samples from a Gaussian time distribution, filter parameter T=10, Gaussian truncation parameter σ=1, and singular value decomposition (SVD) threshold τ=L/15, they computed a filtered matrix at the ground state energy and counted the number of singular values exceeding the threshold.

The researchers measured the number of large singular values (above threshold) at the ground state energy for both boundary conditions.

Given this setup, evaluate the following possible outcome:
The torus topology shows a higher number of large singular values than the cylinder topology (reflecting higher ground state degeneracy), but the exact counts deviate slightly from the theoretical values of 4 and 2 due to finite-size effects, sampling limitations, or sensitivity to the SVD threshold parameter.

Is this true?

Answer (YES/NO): NO